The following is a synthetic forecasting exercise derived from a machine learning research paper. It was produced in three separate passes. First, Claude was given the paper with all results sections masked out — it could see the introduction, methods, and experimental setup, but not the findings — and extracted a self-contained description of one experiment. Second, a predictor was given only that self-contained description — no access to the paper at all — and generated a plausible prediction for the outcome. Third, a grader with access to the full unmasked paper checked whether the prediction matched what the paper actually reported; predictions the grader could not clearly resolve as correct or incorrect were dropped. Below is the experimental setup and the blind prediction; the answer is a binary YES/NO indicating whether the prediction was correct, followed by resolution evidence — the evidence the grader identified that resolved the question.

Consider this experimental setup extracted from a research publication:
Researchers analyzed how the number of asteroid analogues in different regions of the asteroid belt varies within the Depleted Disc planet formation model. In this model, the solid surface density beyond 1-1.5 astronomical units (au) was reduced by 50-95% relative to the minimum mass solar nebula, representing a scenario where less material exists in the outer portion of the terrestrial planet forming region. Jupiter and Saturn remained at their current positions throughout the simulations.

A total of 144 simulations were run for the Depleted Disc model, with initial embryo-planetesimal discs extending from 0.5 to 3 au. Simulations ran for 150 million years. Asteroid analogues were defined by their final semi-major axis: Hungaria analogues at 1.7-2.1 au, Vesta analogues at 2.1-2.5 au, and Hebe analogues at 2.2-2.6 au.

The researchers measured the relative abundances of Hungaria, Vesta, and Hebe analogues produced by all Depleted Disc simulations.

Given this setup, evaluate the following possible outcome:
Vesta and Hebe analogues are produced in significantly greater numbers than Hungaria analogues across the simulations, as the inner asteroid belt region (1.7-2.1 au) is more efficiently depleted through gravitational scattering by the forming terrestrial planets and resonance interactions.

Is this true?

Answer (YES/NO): YES